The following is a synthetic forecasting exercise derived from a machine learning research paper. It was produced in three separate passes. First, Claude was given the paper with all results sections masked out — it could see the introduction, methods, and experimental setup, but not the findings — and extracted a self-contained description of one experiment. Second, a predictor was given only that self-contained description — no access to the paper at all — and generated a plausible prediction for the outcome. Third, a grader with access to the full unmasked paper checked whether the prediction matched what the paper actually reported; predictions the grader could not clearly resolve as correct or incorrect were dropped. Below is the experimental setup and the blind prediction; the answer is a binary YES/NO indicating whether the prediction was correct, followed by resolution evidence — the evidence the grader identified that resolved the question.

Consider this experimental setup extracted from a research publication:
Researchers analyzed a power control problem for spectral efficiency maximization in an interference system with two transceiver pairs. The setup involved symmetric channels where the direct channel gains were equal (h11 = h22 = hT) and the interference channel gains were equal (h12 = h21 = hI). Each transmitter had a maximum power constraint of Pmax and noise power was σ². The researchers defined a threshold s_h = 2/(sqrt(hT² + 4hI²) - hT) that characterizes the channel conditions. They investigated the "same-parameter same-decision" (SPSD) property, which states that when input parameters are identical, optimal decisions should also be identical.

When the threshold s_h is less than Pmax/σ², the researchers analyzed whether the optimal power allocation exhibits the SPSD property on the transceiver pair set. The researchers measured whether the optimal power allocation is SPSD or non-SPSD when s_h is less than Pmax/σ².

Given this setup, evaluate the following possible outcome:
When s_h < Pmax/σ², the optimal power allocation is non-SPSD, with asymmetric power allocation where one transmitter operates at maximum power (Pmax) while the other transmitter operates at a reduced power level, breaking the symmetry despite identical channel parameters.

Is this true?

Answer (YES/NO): YES